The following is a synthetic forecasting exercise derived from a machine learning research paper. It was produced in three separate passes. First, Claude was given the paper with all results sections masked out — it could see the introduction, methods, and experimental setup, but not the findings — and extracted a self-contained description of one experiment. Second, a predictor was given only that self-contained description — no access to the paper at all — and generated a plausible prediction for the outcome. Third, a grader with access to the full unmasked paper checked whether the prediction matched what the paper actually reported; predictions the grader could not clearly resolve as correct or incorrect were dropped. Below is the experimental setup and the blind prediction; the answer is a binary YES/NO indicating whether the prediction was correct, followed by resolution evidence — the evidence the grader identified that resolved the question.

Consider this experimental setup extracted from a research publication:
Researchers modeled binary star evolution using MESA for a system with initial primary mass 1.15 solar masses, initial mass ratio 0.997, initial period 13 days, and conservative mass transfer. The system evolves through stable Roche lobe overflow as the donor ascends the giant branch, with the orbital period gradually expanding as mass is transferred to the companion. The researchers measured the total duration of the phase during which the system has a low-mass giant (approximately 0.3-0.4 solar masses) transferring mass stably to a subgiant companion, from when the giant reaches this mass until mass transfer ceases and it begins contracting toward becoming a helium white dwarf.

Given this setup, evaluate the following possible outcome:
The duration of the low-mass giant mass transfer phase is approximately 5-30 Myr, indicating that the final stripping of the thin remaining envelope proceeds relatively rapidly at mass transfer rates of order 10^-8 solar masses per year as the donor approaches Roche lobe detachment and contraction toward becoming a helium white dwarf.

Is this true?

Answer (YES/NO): YES